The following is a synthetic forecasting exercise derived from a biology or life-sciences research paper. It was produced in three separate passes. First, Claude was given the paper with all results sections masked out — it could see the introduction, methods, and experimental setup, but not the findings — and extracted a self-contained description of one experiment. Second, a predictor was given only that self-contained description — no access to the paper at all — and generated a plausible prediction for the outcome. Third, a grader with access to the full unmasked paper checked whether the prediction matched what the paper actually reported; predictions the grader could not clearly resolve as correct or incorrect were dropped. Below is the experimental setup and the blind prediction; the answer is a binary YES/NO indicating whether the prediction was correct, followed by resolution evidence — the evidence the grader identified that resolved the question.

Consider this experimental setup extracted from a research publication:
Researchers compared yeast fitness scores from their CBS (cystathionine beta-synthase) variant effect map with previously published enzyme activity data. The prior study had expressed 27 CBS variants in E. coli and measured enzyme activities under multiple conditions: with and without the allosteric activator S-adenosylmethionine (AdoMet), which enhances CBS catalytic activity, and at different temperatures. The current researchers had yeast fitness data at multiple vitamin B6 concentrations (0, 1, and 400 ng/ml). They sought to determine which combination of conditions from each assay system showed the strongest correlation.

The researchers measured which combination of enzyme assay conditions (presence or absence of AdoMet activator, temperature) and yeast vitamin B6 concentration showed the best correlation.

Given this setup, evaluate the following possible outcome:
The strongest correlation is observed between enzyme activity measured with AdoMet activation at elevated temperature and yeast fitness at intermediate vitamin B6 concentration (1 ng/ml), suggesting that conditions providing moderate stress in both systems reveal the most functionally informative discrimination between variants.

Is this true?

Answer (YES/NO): NO